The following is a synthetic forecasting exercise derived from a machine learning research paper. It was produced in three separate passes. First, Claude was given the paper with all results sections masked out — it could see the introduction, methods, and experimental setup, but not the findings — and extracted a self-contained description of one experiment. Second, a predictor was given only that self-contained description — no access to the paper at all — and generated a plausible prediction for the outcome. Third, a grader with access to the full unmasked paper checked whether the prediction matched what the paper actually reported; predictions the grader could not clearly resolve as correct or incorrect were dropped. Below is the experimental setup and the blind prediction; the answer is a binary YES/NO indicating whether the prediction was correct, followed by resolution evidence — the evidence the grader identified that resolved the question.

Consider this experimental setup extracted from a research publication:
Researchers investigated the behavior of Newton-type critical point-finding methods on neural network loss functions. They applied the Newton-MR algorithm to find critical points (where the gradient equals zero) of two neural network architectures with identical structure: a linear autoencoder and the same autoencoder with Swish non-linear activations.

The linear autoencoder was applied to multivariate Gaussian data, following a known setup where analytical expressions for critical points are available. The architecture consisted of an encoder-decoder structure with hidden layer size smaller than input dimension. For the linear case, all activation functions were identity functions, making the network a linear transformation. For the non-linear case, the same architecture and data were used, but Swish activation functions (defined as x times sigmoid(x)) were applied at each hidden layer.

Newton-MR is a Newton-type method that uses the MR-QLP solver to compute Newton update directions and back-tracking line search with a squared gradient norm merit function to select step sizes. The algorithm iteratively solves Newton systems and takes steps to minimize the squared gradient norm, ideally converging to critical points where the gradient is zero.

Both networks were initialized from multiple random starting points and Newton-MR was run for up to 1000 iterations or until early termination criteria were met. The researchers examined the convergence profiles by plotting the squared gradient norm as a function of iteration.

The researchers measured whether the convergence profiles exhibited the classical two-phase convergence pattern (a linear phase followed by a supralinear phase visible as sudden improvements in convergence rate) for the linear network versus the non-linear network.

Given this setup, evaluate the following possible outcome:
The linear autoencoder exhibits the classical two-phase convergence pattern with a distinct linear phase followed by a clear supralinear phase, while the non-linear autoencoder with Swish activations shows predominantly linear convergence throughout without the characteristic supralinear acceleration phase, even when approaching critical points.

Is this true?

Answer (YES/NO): NO